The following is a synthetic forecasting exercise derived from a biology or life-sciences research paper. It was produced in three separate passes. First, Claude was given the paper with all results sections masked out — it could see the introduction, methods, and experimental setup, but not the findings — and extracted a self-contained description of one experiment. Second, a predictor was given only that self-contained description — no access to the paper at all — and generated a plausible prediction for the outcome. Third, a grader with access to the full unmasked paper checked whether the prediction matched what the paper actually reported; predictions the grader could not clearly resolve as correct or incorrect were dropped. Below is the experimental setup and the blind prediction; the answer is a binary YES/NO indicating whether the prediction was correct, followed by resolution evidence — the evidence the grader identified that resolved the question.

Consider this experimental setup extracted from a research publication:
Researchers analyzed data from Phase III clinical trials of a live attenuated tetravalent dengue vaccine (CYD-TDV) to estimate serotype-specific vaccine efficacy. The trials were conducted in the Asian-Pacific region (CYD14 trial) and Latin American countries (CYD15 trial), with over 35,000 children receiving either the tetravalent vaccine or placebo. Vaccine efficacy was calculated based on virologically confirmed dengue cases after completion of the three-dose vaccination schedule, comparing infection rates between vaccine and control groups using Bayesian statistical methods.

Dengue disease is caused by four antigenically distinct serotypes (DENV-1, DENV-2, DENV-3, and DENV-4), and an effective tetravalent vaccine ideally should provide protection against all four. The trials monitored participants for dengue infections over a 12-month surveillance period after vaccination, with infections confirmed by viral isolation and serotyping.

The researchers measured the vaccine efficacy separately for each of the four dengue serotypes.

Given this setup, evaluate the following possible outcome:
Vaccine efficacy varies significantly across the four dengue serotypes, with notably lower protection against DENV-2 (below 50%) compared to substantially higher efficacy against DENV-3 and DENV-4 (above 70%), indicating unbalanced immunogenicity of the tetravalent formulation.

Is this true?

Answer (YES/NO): YES